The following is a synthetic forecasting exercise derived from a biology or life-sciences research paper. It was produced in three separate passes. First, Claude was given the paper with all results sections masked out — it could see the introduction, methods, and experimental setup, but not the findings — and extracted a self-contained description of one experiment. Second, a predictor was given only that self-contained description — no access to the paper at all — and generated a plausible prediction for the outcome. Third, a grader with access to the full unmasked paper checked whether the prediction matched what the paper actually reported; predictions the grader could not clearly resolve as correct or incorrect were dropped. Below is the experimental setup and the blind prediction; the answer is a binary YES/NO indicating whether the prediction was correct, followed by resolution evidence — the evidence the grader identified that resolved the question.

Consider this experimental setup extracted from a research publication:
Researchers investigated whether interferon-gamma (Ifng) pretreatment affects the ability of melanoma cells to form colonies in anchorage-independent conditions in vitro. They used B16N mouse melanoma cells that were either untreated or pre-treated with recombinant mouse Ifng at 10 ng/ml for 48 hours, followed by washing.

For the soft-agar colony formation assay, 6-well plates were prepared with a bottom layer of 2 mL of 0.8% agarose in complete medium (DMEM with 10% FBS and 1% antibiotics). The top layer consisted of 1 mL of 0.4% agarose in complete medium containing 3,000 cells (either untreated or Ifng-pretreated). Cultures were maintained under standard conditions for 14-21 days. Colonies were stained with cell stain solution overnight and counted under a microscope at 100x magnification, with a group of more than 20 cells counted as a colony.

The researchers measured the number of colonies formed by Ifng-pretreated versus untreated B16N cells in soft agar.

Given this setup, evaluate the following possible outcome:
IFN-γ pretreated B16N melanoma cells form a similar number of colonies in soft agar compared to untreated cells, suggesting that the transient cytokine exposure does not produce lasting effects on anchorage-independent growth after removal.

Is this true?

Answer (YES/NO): NO